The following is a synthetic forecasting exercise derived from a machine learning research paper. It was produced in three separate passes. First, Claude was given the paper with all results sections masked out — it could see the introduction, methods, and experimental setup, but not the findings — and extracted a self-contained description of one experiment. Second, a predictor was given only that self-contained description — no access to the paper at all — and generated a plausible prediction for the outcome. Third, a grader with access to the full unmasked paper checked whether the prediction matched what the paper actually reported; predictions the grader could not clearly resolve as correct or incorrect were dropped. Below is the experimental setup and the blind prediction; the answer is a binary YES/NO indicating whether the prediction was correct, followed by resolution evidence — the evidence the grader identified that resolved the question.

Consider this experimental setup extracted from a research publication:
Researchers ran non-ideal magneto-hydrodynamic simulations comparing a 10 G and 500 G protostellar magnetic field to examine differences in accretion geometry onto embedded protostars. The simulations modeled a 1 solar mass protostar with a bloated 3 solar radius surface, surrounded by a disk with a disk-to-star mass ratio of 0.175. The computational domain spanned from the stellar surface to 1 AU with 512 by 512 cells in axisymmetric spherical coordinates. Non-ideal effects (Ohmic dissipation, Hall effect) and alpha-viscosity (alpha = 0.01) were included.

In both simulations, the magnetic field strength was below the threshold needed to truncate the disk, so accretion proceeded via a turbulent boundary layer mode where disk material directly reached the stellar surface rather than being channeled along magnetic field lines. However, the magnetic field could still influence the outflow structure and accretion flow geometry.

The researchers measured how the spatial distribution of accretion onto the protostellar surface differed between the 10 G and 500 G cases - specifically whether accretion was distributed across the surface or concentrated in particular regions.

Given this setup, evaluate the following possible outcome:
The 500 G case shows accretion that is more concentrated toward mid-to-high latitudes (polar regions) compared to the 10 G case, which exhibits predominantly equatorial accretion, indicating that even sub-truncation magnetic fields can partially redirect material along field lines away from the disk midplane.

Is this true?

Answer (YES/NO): NO